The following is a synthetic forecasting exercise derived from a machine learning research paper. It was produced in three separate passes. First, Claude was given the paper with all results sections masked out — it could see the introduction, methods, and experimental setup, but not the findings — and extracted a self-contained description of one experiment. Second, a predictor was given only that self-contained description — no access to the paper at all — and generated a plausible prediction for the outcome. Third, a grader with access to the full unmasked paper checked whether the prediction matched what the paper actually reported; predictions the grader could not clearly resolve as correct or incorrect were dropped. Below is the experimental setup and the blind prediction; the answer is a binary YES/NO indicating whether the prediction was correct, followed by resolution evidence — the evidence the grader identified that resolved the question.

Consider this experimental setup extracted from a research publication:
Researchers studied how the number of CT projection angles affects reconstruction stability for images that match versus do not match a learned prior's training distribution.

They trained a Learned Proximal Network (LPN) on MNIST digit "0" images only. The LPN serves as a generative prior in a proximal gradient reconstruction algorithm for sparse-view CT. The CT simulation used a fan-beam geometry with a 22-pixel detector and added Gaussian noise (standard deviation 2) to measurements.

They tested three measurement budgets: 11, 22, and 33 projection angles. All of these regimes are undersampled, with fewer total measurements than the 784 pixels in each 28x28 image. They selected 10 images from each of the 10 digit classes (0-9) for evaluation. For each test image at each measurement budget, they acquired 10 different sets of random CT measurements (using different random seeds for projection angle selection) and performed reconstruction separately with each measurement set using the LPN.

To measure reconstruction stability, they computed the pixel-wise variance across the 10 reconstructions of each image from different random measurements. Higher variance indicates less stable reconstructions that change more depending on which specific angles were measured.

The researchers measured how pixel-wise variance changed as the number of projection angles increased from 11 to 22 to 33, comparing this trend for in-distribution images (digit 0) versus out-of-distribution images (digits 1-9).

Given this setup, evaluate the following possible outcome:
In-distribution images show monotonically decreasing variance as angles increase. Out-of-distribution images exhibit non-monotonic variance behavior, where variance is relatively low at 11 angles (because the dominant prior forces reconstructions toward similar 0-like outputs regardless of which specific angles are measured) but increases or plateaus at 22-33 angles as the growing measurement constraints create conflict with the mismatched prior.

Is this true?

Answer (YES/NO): NO